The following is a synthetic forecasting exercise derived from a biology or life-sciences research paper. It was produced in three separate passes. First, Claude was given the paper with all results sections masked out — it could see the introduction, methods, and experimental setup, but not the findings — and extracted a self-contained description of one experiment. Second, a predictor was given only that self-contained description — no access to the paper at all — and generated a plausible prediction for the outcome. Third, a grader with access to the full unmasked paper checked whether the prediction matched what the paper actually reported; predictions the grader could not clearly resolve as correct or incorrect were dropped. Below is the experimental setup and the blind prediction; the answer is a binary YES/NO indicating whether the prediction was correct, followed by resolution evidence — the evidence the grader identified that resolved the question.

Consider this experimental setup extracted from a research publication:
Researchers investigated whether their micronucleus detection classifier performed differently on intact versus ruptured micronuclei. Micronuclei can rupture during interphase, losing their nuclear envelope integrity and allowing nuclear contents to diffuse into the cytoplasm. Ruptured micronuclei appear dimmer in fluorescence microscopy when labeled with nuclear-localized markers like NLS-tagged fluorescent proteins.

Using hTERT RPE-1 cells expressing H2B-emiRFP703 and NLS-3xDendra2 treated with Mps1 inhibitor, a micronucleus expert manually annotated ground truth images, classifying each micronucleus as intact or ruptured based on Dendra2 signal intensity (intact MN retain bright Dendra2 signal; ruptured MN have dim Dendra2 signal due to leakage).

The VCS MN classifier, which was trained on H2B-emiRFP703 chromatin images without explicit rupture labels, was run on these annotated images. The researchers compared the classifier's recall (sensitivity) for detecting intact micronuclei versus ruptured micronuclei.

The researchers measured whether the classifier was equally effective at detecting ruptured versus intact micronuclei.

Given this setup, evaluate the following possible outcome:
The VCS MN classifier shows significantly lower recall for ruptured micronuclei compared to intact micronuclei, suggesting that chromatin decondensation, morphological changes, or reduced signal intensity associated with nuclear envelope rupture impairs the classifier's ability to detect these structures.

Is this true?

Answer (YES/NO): NO